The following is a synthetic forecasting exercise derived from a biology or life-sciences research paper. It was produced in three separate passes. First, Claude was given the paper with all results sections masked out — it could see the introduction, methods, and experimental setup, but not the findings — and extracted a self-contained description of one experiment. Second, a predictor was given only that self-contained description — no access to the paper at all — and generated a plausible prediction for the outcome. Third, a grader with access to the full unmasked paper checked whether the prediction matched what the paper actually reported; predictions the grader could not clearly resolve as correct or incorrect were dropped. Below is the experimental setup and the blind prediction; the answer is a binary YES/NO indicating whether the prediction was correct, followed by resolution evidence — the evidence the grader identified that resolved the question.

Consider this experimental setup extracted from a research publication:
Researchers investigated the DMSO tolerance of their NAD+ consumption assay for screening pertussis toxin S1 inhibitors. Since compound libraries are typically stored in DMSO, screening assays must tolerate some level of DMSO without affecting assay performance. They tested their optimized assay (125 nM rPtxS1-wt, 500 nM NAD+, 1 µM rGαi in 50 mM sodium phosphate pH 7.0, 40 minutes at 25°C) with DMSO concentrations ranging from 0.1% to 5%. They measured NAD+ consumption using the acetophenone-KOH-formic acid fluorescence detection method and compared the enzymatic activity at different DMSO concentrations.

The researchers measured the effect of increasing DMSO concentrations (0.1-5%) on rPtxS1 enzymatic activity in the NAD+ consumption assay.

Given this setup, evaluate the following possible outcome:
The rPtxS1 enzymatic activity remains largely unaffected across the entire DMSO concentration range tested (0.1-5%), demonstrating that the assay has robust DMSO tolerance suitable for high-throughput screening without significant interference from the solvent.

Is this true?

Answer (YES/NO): NO